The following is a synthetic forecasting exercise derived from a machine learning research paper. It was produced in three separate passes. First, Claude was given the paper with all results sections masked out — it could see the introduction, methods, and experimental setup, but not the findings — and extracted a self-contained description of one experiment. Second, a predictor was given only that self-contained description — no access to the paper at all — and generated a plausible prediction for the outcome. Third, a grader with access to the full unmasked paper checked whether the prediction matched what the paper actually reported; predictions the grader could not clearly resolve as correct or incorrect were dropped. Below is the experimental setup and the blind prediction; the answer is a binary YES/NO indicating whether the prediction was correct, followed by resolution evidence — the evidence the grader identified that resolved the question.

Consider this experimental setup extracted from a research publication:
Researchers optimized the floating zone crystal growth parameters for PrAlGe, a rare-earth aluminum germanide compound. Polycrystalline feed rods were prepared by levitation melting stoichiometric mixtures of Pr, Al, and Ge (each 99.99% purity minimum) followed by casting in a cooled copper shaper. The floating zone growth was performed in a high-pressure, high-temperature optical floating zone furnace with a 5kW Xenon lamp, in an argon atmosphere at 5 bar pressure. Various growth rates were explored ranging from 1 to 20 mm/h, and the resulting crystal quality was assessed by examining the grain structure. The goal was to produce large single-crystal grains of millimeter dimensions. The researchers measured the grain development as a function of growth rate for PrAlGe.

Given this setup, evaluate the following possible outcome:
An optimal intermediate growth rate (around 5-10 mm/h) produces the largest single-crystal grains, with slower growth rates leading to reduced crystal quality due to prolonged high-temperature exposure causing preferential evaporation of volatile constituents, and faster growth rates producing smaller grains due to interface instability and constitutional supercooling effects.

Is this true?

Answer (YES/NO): NO